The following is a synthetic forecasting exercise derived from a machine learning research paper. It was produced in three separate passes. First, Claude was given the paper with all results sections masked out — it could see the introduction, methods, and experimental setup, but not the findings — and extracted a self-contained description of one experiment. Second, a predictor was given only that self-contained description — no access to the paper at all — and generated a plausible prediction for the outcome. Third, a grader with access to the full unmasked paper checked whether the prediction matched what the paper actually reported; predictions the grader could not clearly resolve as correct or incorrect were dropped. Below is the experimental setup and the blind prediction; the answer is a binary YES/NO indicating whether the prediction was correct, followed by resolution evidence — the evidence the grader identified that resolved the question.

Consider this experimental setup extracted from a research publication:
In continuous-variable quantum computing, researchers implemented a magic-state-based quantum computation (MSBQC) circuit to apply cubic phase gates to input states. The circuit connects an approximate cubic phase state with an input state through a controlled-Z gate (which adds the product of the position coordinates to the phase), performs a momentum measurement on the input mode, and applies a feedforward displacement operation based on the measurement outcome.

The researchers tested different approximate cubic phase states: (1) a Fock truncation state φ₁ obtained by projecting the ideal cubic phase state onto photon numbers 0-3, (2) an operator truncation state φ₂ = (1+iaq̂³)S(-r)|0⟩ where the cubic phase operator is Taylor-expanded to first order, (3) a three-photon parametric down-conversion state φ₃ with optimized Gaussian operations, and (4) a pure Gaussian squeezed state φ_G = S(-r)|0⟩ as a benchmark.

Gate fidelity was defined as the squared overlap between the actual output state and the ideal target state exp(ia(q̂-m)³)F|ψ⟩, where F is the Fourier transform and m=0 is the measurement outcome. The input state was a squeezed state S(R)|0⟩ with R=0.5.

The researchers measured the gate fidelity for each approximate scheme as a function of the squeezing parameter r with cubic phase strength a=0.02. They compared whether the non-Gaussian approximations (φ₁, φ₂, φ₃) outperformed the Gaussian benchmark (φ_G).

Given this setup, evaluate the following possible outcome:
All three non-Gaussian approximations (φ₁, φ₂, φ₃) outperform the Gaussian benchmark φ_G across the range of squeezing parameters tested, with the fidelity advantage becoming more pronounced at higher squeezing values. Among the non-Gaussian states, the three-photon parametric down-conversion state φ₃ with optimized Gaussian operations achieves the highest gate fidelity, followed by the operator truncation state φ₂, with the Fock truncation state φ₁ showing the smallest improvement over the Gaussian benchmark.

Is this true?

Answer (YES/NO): NO